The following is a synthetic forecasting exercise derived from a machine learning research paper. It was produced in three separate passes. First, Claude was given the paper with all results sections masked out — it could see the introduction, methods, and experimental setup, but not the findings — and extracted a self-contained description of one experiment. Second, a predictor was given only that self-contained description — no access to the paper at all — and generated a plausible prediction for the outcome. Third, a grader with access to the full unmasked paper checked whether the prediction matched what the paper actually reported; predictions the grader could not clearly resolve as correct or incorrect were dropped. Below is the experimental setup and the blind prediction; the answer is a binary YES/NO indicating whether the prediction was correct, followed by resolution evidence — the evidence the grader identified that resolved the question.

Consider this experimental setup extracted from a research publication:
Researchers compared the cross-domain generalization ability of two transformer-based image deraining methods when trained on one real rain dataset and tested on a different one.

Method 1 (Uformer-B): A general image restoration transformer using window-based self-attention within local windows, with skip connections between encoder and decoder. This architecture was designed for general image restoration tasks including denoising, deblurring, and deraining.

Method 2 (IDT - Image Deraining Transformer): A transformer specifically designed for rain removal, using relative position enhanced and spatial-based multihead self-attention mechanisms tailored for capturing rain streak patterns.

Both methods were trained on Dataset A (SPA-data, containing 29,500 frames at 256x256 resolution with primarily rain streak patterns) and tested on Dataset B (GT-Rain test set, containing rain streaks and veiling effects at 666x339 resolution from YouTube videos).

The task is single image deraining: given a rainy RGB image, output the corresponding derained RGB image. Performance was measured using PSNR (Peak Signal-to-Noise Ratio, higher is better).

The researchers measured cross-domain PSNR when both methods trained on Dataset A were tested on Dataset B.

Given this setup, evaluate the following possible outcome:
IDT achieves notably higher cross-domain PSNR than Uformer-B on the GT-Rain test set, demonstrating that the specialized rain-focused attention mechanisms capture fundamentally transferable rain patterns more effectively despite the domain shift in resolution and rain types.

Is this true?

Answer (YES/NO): YES